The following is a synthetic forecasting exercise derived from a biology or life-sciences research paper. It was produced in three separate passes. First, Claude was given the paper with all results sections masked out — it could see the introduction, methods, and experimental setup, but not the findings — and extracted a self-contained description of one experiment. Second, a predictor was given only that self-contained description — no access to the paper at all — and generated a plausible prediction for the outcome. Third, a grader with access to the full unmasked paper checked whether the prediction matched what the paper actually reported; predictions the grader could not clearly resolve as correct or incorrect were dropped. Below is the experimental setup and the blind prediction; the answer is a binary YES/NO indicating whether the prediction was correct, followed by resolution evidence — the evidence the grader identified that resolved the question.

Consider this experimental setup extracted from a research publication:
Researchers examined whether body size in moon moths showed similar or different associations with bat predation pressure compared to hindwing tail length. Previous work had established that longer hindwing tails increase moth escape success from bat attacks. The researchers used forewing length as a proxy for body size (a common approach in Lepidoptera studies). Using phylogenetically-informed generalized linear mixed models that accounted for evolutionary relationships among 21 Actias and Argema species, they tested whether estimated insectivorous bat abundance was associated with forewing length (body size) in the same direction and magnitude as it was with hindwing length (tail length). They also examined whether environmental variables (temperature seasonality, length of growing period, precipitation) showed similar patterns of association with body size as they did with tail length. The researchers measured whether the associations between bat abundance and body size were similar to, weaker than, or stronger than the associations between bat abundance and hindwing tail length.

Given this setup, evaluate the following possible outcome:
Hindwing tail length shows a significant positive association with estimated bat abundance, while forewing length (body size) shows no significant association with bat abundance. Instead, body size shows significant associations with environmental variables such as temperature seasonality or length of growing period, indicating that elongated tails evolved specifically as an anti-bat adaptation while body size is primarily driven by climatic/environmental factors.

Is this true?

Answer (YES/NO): NO